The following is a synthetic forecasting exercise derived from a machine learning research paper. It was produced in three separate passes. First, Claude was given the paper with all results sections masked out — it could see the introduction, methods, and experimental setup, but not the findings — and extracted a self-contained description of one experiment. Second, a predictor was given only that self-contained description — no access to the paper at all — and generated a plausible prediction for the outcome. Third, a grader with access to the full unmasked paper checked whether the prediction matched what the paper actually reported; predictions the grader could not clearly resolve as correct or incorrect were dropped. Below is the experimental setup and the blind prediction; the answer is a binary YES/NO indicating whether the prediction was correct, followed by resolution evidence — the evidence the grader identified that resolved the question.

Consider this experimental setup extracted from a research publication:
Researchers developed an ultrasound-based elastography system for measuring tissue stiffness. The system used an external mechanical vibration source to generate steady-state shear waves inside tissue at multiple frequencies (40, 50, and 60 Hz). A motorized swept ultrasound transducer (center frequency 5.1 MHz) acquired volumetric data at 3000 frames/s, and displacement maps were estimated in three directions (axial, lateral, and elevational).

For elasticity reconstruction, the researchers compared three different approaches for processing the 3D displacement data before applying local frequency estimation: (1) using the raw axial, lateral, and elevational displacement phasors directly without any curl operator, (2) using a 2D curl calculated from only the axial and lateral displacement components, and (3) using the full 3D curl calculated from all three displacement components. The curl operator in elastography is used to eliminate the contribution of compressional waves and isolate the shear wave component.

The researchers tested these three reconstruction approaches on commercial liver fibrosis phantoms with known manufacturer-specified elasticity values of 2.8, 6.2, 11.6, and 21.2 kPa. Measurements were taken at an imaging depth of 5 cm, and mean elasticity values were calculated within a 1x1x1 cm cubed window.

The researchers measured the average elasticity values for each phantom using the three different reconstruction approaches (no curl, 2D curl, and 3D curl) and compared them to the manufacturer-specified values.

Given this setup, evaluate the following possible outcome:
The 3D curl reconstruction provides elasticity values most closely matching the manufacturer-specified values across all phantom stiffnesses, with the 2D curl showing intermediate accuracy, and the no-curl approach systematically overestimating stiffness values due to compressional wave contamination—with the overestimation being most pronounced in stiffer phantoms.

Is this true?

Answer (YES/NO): NO